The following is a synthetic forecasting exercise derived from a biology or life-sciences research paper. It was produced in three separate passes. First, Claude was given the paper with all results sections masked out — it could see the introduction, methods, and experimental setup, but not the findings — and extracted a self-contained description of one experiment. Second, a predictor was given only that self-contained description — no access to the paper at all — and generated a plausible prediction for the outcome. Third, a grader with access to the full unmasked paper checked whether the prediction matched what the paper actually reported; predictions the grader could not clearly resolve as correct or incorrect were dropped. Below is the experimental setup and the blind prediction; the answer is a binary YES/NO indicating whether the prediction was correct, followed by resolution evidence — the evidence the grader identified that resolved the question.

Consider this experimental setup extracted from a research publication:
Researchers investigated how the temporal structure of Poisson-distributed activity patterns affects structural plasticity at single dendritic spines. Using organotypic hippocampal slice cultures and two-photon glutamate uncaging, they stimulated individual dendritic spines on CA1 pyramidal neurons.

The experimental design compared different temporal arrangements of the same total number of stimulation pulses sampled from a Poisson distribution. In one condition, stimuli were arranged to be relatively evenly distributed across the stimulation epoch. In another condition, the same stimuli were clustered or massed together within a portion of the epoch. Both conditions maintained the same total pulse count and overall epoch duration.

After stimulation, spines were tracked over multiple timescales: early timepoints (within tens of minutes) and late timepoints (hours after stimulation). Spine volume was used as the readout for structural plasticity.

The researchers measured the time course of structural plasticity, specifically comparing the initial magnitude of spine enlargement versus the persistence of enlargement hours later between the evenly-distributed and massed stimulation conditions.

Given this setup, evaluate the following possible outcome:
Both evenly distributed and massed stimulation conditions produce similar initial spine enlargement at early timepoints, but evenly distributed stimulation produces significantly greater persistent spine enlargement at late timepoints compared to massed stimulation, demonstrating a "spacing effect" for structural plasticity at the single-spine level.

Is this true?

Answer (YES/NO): YES